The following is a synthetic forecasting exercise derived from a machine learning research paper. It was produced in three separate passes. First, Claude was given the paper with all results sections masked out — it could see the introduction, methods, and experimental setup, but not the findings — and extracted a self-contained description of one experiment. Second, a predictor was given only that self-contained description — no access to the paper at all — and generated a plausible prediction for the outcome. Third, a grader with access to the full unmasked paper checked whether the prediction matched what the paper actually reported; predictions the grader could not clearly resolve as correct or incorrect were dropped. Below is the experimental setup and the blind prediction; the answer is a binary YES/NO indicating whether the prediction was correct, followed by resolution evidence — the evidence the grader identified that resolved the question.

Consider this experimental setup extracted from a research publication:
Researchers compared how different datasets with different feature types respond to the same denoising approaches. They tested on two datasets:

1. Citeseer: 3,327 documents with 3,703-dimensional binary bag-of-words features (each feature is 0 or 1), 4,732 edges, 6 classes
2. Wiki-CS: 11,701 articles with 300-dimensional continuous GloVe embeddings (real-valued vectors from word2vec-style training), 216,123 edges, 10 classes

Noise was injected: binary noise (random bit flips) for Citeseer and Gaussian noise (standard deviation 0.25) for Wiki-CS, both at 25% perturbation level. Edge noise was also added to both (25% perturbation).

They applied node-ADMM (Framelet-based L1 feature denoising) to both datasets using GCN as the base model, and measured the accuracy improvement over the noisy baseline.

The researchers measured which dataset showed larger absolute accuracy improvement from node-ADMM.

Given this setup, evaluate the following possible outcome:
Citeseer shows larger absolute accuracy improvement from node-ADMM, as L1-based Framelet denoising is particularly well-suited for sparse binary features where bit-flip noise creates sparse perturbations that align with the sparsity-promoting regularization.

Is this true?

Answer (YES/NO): YES